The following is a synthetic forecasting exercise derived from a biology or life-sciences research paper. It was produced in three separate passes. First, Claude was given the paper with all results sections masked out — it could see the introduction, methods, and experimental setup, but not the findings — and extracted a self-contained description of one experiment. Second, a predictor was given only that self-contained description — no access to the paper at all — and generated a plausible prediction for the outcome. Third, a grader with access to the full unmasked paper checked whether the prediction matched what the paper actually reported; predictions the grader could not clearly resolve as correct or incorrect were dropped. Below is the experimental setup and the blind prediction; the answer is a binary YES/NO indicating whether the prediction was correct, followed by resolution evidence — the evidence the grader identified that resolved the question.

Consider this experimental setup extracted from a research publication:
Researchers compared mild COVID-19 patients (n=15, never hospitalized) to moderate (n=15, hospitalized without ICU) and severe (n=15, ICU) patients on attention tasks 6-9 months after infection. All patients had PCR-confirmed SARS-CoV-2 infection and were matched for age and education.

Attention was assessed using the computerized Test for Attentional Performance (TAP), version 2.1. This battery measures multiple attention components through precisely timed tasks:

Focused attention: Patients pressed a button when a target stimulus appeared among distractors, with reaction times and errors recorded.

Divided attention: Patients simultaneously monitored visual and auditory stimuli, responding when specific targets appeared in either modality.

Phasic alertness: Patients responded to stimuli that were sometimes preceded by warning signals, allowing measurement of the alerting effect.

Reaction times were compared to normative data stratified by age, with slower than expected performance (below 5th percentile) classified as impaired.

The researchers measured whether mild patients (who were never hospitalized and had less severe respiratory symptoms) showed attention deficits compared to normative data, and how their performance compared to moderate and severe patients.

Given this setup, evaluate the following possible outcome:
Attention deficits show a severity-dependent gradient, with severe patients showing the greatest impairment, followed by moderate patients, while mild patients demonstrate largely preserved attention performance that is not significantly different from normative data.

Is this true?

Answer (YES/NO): NO